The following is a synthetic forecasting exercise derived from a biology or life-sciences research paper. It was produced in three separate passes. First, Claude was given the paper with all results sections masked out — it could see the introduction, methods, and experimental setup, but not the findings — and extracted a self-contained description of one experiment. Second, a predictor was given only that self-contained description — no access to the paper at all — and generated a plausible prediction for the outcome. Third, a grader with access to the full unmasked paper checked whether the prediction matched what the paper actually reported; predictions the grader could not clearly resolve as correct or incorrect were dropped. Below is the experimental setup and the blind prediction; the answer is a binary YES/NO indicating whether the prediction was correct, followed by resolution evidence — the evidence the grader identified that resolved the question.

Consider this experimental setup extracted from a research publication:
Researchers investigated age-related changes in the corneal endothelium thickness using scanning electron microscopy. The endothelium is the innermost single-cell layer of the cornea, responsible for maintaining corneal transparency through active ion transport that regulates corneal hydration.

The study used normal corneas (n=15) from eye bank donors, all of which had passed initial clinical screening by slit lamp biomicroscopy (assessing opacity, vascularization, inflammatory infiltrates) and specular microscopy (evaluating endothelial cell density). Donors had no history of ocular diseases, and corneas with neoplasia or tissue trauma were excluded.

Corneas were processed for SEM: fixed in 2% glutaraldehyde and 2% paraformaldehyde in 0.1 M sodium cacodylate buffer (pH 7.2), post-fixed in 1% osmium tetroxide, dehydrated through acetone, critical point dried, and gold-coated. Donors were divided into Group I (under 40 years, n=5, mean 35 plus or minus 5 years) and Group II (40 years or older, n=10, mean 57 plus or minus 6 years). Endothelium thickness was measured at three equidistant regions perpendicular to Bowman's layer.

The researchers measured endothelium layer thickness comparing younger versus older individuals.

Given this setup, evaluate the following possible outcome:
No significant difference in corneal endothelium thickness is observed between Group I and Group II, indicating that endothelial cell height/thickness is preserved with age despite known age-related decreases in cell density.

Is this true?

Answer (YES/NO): NO